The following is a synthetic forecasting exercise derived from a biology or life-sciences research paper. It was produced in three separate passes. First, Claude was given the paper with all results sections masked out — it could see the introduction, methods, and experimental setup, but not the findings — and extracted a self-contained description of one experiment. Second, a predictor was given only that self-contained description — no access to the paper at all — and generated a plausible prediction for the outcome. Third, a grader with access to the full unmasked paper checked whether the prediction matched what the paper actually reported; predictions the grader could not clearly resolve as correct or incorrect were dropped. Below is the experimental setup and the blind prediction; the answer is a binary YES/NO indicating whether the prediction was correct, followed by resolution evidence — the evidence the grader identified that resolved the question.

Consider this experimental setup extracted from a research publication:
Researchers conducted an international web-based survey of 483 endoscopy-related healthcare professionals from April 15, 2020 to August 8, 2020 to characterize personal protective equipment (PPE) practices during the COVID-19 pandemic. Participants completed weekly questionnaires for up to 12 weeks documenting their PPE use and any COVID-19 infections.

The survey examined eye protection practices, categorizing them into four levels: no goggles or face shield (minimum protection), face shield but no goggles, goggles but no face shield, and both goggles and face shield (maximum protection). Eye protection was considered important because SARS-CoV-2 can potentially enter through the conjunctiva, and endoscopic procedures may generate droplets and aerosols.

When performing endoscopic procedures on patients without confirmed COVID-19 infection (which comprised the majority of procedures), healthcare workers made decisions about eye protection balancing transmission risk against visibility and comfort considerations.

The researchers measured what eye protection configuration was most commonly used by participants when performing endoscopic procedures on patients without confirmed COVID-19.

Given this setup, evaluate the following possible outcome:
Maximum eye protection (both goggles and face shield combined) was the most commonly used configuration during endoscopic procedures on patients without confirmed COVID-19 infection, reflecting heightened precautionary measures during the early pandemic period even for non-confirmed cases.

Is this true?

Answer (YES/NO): NO